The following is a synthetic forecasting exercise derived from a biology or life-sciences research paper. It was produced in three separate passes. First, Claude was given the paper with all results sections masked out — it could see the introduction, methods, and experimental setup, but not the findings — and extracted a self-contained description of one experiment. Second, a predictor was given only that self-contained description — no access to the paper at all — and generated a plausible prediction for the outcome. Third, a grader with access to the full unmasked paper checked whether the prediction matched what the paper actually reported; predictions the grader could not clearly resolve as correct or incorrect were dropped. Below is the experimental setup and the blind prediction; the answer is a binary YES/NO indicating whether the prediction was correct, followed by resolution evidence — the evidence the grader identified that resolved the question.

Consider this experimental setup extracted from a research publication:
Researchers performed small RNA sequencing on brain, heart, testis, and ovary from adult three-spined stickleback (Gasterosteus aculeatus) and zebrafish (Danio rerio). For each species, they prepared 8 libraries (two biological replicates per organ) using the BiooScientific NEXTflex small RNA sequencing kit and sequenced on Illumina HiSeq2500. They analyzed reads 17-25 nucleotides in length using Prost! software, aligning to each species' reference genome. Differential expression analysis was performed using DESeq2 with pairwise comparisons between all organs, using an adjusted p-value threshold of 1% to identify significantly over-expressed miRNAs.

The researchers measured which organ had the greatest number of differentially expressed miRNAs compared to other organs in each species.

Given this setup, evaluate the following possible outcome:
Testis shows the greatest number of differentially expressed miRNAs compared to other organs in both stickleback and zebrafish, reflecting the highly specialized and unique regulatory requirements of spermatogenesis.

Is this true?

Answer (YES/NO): NO